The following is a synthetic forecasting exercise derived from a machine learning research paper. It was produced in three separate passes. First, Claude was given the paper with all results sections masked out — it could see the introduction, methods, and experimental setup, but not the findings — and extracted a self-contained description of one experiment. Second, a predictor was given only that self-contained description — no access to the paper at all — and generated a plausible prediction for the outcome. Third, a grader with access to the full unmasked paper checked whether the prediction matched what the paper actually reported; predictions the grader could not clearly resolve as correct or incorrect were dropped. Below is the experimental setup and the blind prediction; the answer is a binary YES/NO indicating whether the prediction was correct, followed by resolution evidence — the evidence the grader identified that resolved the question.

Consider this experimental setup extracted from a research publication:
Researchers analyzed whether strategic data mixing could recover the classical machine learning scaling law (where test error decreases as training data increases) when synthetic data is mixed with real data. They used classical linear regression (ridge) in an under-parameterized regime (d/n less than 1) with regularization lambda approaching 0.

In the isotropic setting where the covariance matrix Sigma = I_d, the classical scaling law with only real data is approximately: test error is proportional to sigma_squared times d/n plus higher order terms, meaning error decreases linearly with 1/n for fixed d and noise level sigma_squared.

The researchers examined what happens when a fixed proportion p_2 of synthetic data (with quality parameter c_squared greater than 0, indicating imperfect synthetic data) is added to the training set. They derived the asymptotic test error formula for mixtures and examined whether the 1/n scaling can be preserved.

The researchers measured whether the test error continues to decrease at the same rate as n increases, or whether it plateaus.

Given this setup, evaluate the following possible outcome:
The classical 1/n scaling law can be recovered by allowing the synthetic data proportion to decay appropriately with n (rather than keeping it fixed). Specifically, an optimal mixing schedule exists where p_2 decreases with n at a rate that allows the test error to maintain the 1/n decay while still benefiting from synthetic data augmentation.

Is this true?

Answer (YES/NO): NO